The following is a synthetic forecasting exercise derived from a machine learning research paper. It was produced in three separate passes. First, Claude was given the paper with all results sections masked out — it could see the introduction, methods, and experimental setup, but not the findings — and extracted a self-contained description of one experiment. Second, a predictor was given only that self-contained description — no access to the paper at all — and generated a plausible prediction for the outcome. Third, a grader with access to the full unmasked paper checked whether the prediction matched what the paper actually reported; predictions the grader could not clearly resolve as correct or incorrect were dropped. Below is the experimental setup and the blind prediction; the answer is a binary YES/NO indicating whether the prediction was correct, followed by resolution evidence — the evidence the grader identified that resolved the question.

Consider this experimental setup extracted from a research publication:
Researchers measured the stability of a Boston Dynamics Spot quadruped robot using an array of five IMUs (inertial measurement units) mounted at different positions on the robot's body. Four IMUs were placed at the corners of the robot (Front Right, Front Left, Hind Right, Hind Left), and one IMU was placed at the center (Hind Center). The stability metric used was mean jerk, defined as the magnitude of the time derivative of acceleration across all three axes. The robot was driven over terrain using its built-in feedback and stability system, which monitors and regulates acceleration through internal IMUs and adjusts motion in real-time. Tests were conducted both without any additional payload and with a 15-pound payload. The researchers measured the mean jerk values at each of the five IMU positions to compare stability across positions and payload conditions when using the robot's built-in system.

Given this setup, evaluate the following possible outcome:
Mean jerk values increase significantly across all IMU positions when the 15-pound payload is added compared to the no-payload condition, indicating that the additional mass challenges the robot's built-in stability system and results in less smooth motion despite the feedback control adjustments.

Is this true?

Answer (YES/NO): NO